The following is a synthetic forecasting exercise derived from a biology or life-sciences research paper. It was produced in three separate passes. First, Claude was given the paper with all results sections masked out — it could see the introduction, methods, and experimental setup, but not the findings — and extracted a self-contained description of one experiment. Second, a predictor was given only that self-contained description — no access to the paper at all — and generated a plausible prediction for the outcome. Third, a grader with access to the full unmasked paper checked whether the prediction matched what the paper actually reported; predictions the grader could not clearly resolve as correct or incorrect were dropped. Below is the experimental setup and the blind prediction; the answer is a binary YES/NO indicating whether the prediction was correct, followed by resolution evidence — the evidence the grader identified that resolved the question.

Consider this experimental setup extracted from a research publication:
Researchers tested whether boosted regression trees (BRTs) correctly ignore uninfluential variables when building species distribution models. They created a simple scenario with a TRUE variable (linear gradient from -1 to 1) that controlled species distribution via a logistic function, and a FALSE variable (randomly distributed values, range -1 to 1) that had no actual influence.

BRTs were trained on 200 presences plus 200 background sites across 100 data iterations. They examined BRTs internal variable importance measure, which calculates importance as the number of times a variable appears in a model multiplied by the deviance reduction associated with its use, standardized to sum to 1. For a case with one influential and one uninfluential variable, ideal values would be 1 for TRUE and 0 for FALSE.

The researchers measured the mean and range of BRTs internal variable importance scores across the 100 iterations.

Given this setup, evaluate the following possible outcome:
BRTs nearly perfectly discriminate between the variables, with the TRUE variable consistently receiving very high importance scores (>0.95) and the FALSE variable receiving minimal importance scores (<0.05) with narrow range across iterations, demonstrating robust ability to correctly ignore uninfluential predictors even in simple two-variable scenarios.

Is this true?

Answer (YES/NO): NO